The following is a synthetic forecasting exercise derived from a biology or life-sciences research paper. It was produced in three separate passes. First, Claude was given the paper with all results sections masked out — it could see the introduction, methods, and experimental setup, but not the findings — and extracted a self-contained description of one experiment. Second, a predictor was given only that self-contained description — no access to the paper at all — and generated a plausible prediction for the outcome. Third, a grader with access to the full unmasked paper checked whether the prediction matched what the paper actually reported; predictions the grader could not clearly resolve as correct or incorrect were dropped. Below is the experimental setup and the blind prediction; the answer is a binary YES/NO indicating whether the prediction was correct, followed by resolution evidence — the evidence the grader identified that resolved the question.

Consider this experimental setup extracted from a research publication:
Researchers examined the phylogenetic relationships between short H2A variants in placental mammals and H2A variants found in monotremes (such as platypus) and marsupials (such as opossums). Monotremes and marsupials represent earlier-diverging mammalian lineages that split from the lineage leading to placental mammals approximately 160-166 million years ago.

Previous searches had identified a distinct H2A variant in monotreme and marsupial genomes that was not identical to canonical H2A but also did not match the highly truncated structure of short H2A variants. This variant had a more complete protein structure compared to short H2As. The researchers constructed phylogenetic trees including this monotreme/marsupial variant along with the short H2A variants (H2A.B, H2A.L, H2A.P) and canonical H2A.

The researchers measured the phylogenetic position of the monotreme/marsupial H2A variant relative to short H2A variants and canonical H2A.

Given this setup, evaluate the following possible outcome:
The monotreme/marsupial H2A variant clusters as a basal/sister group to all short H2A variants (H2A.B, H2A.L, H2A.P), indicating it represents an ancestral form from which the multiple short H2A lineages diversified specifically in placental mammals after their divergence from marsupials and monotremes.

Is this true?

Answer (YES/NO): YES